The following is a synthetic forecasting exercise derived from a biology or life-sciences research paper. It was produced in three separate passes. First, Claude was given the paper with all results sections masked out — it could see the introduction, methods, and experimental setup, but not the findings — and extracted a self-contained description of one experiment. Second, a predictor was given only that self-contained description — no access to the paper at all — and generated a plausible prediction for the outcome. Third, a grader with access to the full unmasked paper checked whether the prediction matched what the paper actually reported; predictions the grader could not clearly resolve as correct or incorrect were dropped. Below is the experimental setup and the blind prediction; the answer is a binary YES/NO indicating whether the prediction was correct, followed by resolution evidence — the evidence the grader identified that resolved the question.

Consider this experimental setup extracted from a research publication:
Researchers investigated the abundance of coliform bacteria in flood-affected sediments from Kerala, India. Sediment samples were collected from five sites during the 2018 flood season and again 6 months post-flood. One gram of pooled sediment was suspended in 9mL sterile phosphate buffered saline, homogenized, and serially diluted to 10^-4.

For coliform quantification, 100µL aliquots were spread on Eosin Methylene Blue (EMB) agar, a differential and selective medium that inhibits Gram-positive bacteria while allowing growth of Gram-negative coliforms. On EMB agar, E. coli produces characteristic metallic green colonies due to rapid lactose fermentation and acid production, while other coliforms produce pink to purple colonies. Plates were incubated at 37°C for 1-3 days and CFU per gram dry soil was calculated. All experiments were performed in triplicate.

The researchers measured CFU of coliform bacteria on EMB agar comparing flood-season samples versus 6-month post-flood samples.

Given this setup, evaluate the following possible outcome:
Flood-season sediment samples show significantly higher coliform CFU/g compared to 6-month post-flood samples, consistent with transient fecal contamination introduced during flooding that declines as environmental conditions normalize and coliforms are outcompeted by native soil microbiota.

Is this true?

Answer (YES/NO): NO